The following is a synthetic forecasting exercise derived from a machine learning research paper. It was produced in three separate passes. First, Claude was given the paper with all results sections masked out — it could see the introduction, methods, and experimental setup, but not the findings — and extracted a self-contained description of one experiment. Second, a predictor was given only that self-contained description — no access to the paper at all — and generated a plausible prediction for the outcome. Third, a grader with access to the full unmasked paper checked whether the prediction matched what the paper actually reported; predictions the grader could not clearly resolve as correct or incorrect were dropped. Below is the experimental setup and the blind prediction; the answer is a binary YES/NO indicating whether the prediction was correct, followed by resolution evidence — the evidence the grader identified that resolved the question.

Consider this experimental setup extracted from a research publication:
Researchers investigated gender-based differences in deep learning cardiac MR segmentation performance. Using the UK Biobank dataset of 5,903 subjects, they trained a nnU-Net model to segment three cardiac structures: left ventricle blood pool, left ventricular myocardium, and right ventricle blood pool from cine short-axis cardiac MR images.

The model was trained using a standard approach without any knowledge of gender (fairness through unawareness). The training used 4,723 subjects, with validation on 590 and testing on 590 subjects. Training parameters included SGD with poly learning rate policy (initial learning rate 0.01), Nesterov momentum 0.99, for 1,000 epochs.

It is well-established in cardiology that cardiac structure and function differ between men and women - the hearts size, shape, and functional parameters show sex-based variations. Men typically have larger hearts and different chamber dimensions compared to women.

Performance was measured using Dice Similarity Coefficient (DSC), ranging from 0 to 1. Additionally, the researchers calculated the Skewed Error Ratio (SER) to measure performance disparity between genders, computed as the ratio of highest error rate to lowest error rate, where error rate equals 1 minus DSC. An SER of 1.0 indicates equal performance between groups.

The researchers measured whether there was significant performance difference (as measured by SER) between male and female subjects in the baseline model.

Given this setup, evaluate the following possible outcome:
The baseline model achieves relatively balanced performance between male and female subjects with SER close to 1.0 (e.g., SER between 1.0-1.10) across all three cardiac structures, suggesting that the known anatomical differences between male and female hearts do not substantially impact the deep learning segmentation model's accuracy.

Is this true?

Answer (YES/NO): YES